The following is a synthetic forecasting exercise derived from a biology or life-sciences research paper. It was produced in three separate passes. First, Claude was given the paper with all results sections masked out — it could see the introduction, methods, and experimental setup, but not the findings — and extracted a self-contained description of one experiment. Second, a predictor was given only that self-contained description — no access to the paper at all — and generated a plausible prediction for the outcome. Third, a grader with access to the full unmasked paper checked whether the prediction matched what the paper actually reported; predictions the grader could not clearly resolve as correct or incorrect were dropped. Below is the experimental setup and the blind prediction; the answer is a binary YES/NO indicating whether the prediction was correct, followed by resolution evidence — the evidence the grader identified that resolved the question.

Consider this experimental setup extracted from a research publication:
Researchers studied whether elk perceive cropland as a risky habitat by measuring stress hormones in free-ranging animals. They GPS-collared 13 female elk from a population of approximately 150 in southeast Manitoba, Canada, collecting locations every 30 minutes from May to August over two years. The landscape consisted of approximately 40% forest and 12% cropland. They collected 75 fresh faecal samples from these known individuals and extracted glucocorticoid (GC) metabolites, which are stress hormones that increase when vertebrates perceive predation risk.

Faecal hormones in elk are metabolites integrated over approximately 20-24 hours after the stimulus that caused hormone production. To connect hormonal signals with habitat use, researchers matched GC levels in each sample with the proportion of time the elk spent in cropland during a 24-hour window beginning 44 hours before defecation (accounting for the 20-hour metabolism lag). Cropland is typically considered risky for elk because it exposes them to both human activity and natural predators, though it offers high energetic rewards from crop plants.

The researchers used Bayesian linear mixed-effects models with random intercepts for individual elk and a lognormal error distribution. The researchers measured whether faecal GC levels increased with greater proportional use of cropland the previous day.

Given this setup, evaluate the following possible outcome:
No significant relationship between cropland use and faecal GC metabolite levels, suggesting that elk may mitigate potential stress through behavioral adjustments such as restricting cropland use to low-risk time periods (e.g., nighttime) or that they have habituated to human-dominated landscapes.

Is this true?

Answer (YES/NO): YES